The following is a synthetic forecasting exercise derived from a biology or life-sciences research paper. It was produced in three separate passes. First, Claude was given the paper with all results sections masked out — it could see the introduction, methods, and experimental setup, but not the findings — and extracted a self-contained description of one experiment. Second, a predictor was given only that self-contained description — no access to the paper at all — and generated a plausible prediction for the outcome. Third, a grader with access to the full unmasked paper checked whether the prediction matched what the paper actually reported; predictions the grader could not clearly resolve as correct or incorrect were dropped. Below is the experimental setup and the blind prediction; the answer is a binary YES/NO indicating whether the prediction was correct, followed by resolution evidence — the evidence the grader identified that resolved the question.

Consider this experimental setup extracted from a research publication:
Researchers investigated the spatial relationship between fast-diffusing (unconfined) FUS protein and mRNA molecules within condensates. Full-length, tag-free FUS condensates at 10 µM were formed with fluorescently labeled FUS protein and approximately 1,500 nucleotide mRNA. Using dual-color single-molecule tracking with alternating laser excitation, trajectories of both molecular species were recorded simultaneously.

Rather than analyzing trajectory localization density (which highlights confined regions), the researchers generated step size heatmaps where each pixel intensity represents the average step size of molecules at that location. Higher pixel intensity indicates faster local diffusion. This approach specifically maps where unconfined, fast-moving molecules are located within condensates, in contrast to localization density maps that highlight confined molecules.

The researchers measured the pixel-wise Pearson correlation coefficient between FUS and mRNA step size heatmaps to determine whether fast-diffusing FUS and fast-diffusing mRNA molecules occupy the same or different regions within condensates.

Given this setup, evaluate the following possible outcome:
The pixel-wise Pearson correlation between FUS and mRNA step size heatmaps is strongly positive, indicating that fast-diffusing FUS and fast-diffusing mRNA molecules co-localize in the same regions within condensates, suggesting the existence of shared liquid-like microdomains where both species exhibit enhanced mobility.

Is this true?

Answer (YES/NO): NO